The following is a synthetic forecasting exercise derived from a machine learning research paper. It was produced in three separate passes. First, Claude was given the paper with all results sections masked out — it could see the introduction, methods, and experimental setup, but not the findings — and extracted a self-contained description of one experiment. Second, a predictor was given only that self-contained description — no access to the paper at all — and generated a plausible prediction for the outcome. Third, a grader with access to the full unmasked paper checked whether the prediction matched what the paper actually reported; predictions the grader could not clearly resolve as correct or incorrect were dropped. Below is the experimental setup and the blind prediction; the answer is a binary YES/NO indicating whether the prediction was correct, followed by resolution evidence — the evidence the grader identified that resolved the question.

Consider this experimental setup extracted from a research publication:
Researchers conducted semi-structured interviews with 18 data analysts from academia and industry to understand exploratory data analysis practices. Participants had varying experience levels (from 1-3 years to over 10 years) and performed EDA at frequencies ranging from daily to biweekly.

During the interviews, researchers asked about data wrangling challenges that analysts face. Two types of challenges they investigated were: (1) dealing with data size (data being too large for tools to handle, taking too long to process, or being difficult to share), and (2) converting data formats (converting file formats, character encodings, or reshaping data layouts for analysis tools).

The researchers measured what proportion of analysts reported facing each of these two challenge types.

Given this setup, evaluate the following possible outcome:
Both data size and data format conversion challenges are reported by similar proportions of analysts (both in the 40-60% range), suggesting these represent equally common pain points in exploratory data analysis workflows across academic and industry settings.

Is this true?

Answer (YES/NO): NO